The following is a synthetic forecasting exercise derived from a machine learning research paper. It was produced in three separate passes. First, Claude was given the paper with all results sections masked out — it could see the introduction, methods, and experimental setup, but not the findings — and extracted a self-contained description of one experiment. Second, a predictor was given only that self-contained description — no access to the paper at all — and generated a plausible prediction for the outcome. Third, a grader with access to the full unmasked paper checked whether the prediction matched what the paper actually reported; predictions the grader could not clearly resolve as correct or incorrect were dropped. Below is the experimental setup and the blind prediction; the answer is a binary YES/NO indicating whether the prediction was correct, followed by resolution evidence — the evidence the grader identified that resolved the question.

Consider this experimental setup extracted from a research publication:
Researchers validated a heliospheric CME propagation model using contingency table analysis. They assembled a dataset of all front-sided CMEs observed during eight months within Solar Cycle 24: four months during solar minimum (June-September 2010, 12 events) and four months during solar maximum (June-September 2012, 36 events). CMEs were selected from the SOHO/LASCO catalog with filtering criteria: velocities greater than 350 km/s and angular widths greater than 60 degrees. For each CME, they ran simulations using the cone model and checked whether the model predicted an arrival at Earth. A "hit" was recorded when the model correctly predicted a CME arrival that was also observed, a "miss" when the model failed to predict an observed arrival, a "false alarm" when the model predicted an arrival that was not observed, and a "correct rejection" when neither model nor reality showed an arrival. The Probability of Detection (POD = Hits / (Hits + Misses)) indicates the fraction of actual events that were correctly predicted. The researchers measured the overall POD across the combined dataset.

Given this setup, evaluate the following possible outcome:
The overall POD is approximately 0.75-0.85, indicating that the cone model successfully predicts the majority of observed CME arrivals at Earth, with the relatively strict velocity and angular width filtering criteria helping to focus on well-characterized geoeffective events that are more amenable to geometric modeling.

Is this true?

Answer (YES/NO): NO